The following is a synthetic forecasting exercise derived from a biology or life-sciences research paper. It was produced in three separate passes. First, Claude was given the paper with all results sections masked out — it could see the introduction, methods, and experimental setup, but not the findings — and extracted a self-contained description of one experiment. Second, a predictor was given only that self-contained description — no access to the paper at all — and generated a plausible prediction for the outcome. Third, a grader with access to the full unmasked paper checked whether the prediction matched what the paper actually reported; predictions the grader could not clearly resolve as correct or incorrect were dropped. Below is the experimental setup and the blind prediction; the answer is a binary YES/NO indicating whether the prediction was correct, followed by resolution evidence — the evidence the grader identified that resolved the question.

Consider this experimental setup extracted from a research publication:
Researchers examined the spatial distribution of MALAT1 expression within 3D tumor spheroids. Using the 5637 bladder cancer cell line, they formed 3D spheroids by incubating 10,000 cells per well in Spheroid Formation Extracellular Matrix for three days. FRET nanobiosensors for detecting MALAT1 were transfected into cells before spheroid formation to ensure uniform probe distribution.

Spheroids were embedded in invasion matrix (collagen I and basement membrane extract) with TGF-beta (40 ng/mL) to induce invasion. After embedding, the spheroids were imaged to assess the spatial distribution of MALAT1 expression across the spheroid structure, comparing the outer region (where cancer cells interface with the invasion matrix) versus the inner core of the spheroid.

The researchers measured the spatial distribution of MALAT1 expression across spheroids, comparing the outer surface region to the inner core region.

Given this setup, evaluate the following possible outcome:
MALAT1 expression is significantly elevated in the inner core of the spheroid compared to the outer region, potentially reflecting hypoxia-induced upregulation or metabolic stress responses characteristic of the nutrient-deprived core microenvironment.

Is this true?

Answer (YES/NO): NO